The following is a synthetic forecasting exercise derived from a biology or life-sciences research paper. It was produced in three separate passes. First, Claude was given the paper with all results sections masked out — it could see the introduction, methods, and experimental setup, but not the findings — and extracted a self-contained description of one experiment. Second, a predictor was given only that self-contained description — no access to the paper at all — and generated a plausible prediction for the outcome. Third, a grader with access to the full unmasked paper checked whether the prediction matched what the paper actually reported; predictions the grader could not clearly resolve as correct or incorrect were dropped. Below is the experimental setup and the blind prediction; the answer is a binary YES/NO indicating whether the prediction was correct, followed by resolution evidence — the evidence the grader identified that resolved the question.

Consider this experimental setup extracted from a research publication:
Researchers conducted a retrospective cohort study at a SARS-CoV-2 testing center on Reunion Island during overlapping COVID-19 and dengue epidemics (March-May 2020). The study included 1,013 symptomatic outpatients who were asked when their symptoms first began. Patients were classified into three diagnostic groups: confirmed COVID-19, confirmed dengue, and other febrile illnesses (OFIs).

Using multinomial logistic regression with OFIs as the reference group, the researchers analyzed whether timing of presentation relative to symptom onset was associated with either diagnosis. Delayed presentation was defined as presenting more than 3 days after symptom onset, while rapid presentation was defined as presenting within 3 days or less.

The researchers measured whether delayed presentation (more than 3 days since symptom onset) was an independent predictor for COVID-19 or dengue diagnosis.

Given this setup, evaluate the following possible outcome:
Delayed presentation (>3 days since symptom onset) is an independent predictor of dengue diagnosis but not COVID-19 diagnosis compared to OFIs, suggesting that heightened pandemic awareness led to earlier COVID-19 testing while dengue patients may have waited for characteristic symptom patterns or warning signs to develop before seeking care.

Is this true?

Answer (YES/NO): NO